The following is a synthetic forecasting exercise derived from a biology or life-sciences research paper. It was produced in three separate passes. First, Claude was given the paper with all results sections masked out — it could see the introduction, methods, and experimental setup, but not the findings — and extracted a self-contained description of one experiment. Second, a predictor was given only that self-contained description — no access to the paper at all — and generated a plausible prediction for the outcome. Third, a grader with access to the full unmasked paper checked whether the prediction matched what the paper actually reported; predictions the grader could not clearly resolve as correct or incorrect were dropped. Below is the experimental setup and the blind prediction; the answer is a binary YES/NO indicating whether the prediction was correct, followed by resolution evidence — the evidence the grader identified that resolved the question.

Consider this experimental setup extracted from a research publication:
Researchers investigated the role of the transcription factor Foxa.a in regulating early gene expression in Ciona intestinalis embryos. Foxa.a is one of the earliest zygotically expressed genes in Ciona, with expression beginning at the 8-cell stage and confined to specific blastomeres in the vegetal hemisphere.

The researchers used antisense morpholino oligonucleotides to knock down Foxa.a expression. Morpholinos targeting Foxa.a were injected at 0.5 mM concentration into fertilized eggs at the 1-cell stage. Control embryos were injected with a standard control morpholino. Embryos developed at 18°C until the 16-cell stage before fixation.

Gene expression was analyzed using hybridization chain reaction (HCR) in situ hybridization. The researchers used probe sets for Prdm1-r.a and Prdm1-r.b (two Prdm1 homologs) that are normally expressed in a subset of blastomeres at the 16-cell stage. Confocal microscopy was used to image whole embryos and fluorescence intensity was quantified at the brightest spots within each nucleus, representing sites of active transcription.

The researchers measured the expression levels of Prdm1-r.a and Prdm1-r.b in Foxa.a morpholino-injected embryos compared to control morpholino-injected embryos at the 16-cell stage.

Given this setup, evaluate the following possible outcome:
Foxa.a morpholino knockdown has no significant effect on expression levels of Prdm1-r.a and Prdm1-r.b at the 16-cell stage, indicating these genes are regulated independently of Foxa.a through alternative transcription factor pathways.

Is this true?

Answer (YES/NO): NO